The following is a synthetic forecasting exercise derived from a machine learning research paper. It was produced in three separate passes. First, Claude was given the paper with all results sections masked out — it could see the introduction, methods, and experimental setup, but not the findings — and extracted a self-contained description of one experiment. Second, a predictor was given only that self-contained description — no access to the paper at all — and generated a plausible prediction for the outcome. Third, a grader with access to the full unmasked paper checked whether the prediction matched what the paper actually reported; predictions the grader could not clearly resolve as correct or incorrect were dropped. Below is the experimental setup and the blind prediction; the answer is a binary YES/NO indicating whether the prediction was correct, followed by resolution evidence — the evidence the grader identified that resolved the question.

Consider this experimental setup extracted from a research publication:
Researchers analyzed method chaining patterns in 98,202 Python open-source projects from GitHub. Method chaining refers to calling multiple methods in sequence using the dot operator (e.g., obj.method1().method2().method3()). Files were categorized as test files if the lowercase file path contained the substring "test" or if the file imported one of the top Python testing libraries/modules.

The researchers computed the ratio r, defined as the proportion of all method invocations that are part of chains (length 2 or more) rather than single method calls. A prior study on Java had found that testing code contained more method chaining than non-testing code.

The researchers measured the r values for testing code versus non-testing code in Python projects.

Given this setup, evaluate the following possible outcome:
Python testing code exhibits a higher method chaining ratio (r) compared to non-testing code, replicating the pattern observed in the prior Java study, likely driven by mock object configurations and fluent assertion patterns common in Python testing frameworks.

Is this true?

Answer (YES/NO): NO